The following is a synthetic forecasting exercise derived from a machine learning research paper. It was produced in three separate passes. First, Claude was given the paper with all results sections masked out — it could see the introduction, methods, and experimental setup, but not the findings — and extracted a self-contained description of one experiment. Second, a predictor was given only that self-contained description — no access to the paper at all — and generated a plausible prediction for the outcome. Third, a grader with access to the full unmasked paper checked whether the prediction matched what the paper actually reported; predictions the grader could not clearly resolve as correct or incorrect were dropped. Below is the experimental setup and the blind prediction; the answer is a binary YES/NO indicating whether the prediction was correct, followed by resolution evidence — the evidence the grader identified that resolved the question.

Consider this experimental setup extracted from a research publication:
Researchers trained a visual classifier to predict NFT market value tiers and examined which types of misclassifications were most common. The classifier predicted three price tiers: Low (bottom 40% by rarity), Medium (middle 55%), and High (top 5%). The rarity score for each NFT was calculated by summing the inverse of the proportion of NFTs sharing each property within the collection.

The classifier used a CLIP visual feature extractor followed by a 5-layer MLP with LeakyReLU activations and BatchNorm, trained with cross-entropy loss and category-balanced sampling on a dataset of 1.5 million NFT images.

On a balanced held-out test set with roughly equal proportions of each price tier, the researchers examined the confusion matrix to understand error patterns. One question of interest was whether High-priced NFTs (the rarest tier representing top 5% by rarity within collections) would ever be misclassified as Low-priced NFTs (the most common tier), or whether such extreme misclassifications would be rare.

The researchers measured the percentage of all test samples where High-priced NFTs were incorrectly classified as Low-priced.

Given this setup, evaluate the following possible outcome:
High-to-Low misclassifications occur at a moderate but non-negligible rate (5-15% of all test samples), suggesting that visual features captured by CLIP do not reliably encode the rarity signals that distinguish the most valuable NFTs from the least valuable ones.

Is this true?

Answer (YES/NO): NO